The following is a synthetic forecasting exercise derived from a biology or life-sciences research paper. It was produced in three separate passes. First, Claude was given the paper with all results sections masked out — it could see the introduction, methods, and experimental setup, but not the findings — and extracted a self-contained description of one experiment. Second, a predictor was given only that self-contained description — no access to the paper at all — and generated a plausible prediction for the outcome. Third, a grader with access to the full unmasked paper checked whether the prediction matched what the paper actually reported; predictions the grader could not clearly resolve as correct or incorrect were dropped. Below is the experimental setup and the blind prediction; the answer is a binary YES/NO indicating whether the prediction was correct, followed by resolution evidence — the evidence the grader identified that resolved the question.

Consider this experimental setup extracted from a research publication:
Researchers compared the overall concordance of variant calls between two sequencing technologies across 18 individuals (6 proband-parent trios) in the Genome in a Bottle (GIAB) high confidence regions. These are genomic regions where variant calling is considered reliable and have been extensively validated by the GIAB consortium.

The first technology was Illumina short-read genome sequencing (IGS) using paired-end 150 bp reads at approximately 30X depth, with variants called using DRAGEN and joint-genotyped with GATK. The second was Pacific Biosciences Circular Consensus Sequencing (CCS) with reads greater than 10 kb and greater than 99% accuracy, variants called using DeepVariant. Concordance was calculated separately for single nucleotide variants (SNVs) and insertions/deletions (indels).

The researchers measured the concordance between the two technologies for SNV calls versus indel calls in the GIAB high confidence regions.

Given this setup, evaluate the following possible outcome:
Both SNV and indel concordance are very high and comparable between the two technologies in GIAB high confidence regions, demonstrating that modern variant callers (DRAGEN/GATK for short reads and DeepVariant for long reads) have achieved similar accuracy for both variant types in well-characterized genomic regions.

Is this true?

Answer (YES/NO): NO